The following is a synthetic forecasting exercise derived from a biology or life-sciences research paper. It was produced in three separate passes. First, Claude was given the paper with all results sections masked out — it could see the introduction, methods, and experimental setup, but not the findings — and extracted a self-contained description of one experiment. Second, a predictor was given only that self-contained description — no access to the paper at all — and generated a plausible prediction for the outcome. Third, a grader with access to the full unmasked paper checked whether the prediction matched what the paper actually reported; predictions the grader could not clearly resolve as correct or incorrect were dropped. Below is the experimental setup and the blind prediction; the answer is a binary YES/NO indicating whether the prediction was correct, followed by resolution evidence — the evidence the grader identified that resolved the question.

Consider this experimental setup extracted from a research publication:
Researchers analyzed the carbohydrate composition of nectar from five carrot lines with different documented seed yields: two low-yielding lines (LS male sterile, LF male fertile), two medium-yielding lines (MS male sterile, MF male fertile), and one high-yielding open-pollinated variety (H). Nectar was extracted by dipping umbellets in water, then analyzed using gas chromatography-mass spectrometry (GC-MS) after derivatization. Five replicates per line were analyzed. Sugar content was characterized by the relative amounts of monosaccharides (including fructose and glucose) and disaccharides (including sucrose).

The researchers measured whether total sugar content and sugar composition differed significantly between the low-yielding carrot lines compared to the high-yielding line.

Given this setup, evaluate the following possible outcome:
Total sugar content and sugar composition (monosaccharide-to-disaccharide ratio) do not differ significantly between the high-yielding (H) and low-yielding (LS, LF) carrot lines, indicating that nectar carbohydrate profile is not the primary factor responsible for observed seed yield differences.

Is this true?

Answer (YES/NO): YES